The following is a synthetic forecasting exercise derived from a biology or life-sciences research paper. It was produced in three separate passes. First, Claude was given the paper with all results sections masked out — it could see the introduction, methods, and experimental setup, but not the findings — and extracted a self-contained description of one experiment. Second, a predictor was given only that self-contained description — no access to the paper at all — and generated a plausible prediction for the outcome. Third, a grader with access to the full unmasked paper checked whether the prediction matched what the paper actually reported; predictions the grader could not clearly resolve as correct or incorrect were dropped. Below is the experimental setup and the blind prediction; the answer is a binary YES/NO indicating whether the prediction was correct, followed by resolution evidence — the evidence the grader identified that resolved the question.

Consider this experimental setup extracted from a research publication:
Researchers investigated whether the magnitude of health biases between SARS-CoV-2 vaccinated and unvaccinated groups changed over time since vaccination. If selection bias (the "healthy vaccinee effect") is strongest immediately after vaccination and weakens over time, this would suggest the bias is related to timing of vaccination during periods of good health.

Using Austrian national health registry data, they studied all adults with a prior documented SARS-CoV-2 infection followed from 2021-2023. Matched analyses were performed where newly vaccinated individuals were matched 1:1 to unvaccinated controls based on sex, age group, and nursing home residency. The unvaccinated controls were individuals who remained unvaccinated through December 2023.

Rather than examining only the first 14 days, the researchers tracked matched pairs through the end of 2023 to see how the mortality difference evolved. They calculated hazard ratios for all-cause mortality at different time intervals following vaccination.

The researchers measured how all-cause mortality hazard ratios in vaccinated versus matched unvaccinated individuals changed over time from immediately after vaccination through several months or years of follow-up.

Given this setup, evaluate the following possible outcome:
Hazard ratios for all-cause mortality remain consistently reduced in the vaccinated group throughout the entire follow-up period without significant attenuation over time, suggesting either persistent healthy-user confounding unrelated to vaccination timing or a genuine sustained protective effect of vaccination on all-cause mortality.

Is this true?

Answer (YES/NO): NO